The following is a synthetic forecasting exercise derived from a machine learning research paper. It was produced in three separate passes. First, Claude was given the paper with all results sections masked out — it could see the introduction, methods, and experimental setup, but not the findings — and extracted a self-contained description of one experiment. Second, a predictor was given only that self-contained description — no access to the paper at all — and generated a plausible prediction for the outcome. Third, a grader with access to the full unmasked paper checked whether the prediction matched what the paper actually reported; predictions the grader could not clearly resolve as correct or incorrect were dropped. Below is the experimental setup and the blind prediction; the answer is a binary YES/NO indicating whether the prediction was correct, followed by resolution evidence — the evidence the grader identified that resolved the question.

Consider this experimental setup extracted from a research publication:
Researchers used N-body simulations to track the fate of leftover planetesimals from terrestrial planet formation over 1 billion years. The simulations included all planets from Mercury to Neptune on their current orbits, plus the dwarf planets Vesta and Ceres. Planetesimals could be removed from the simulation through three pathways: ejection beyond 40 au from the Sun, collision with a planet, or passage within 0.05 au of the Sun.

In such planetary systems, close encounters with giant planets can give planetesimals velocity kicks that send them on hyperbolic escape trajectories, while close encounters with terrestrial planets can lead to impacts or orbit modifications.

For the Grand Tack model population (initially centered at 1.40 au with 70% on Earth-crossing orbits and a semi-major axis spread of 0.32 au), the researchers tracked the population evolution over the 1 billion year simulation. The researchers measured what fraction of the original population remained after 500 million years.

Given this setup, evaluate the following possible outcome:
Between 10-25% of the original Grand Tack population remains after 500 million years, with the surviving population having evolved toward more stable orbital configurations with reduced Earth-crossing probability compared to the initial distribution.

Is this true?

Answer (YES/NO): NO